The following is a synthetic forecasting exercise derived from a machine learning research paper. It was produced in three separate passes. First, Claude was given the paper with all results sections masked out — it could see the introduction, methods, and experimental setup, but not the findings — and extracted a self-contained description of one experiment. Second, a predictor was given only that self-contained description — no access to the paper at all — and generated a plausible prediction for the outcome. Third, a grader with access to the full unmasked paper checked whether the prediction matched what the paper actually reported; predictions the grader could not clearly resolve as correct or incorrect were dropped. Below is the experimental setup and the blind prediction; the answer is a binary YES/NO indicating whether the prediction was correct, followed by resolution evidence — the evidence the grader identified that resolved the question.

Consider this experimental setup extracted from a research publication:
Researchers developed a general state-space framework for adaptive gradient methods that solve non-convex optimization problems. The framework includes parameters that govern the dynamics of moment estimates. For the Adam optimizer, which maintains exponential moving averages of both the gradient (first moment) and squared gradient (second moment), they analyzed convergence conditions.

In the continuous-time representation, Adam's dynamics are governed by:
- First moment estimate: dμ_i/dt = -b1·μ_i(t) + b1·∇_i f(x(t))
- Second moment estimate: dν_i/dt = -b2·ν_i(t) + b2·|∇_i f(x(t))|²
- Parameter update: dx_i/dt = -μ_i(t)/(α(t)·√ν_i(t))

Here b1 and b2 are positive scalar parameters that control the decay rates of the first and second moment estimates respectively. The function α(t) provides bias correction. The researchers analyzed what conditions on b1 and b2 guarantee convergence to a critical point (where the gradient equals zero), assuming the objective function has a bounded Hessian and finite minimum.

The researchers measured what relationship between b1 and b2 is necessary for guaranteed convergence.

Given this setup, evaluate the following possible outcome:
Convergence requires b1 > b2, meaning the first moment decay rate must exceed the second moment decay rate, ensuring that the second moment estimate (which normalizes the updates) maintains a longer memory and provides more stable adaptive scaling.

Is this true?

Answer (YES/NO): YES